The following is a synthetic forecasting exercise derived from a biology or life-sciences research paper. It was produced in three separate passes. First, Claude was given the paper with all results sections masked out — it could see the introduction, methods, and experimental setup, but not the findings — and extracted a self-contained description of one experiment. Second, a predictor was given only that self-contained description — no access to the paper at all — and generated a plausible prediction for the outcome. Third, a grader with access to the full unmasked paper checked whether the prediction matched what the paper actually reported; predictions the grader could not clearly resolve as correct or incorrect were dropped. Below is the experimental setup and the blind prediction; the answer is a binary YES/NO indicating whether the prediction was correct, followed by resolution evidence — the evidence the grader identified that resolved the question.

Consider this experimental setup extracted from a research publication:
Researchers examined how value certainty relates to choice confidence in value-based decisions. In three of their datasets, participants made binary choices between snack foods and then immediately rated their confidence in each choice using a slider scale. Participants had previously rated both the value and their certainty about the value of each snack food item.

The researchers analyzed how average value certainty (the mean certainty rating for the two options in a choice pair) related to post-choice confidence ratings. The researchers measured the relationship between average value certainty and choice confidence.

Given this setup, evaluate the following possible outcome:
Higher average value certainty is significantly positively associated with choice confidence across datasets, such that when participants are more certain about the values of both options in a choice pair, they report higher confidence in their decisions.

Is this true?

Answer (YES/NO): YES